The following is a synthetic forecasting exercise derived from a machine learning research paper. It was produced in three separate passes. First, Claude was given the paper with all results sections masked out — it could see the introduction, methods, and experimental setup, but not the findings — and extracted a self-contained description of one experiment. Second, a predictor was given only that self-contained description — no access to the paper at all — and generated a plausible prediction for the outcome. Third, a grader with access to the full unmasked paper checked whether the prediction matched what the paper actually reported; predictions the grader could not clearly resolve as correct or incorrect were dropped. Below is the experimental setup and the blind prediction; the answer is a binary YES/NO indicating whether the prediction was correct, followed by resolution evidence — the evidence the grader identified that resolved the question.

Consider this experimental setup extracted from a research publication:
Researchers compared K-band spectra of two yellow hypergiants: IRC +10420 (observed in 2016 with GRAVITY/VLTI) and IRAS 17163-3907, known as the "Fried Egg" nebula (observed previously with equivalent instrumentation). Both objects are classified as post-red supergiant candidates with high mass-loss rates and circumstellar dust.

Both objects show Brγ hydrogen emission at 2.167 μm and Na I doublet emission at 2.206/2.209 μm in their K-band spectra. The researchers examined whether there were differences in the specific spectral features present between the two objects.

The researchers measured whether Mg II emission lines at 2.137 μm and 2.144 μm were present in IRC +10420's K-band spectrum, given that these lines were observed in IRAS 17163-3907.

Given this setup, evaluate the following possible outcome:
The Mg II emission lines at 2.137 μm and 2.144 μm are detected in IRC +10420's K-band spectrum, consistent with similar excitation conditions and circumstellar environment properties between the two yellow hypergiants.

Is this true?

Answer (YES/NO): NO